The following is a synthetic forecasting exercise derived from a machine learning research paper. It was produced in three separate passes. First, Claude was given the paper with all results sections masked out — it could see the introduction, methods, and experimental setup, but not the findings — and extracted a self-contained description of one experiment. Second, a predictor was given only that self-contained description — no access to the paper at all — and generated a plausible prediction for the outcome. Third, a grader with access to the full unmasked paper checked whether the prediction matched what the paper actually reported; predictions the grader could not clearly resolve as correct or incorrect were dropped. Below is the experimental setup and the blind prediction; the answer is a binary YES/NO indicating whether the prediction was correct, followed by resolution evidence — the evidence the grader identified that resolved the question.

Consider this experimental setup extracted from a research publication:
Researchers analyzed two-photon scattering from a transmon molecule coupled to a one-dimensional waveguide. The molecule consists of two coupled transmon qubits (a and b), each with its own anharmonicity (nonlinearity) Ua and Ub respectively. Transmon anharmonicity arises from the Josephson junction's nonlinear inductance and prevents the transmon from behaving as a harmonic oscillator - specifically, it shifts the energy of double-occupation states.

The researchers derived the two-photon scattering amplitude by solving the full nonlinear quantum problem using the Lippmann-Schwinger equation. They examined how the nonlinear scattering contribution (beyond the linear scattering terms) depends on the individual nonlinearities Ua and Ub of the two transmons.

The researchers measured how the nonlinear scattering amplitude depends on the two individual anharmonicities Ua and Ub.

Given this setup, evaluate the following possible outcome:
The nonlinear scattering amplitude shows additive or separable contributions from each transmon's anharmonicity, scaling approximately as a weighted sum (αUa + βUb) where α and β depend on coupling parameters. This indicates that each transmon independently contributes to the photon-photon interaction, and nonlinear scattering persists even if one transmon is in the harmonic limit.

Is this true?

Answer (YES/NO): NO